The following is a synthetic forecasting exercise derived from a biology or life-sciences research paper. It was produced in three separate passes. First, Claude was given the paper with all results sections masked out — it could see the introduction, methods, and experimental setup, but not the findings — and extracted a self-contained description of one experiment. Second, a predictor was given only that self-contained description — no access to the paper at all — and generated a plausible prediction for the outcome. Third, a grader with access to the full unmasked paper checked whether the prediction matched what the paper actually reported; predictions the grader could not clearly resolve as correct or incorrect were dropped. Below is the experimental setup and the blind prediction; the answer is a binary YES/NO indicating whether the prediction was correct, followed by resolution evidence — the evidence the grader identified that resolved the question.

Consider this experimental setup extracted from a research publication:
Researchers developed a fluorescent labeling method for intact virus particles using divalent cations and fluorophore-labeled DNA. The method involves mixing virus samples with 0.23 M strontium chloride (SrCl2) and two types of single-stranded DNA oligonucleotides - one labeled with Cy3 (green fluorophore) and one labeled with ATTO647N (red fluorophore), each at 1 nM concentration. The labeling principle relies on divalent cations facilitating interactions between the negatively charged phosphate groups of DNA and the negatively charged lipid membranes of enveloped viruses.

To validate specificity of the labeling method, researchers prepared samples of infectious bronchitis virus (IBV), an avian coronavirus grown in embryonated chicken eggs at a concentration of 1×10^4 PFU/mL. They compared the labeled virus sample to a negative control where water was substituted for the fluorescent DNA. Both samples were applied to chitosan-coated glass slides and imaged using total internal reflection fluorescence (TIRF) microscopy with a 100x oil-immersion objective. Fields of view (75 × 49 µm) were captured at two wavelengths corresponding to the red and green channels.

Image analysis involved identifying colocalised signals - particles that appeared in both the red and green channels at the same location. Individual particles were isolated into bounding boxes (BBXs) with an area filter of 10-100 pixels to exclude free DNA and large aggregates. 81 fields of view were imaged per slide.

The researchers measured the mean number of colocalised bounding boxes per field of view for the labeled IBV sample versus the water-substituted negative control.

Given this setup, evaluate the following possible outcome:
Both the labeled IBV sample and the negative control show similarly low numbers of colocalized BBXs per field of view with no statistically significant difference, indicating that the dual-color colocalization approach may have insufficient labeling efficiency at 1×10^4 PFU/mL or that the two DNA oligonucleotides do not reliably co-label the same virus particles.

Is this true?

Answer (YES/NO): NO